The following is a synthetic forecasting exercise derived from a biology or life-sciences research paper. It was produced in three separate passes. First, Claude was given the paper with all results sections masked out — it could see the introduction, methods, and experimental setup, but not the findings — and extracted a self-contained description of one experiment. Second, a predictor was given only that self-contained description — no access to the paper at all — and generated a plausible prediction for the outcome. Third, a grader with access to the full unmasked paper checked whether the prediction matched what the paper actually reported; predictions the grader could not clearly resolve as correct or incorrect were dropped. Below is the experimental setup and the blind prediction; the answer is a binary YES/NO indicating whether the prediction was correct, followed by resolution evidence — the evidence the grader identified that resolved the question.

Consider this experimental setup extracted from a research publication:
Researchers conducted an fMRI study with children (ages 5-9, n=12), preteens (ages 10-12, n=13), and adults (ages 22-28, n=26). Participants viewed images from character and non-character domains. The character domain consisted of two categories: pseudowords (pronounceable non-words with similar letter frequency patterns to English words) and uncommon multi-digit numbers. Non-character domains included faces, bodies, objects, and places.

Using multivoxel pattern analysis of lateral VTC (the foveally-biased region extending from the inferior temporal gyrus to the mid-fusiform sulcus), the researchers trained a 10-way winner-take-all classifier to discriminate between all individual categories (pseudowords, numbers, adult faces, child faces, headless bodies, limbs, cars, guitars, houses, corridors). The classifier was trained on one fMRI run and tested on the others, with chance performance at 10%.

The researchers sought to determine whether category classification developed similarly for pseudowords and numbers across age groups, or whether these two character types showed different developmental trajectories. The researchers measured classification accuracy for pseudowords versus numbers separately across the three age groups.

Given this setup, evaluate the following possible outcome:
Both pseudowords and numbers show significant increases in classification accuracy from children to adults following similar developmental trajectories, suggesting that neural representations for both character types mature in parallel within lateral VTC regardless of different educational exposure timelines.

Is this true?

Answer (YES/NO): NO